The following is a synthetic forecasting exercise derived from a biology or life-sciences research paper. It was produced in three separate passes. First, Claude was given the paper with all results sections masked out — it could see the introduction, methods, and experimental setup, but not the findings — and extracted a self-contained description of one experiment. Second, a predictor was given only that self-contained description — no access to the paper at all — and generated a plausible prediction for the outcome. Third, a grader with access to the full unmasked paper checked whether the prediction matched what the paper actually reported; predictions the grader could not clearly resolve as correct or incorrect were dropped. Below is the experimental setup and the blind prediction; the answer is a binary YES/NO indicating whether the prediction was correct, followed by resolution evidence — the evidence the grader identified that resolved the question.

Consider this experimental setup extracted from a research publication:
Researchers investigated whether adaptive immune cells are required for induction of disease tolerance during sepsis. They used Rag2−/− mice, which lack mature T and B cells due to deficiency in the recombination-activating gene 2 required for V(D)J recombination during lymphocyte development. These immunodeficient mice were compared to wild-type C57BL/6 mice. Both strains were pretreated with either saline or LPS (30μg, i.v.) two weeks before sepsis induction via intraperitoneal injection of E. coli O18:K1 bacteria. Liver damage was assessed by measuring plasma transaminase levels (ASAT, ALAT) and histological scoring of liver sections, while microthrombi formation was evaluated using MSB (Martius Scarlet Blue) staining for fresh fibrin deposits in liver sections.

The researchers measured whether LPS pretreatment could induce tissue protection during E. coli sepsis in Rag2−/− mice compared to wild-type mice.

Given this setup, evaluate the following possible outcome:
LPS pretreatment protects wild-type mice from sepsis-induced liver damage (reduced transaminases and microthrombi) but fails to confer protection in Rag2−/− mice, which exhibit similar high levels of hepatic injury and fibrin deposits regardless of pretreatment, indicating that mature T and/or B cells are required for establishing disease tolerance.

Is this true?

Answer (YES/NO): NO